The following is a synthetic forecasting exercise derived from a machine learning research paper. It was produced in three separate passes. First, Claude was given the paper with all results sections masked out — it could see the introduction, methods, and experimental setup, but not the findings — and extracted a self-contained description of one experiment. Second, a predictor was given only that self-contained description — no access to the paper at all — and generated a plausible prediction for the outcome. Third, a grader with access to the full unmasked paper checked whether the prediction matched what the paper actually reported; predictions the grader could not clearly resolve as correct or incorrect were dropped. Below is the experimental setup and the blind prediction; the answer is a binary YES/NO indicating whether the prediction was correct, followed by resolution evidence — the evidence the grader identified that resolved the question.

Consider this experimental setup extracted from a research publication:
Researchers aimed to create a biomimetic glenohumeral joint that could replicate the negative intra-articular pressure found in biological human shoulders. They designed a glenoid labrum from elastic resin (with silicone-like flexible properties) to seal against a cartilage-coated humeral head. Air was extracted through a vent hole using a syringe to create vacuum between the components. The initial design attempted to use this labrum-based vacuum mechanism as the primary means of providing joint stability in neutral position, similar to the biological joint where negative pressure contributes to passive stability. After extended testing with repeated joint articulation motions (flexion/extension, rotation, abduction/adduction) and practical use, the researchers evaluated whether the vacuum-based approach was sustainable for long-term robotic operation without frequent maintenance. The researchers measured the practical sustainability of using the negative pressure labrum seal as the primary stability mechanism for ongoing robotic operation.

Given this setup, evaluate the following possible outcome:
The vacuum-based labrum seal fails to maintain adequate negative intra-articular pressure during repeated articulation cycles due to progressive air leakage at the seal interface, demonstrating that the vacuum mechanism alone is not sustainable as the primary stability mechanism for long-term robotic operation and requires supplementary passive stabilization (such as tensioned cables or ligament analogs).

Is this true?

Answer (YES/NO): NO